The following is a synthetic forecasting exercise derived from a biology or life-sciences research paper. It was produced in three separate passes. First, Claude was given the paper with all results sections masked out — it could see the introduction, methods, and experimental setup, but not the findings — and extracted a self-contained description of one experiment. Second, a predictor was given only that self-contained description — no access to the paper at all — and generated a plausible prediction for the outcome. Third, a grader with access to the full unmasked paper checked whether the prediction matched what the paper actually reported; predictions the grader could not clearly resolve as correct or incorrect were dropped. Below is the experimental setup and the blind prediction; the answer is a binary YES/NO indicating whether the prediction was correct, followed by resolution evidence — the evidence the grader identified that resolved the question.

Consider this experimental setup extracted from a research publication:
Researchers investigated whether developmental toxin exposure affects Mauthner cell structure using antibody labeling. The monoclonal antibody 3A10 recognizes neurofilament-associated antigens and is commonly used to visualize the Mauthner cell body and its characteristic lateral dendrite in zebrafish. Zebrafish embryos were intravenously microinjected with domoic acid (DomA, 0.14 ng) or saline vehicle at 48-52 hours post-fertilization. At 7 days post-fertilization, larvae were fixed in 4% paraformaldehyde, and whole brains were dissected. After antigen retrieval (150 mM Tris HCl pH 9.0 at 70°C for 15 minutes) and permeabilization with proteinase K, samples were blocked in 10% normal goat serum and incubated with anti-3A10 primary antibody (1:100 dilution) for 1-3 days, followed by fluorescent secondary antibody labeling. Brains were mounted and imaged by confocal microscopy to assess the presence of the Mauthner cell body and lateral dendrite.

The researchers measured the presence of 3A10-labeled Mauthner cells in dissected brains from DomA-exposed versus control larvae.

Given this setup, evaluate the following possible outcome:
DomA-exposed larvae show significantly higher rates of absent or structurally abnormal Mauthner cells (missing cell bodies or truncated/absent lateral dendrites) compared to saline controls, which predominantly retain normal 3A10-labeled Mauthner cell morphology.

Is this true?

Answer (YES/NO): YES